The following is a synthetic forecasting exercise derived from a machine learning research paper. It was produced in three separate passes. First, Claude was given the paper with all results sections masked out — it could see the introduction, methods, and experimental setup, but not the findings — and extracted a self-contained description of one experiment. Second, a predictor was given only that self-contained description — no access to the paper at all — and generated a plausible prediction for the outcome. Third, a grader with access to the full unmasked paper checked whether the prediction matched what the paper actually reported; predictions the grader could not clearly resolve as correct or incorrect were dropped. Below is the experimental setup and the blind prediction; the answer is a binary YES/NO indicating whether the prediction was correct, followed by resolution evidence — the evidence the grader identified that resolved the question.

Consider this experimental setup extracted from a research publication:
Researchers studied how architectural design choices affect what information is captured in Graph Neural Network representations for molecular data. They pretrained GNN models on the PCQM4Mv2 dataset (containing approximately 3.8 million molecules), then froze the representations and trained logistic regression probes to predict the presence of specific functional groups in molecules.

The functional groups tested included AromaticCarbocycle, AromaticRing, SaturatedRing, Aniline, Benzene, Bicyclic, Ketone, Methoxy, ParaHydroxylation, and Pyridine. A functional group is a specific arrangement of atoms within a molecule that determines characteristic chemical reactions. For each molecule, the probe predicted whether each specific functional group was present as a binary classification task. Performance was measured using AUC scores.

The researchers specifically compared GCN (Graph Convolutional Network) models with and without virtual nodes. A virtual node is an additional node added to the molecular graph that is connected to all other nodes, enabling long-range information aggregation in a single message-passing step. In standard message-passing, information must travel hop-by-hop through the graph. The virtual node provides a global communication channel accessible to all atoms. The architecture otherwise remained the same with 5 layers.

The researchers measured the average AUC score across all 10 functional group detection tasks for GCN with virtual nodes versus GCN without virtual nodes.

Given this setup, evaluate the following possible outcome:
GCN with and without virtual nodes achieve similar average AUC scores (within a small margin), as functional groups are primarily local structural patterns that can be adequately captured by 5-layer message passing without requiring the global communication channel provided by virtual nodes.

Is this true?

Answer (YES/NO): NO